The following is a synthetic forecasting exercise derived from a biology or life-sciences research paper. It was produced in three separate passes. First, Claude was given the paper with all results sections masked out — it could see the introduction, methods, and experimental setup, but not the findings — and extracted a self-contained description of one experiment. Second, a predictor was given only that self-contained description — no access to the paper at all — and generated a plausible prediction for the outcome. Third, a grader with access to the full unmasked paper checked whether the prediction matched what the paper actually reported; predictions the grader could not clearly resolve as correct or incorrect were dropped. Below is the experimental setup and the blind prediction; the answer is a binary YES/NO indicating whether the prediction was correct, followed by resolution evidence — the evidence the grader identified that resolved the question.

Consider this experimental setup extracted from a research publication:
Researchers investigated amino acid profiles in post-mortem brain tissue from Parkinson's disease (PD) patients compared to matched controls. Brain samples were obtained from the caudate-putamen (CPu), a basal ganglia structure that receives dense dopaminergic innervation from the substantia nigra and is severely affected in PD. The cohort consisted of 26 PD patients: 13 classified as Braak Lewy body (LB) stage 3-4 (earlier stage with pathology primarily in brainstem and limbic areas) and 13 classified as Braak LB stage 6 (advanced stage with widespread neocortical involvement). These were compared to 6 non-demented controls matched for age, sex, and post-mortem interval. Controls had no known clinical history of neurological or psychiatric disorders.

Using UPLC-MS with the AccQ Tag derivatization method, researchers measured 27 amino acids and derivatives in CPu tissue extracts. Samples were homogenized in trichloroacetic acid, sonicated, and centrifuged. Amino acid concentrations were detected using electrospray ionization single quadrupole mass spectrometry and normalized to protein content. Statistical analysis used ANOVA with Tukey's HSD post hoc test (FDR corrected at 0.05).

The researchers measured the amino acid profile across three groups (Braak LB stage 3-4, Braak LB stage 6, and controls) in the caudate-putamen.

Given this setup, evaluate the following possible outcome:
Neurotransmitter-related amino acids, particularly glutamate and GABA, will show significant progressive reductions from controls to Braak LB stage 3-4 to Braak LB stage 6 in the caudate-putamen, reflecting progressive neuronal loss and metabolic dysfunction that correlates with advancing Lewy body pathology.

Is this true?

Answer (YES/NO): NO